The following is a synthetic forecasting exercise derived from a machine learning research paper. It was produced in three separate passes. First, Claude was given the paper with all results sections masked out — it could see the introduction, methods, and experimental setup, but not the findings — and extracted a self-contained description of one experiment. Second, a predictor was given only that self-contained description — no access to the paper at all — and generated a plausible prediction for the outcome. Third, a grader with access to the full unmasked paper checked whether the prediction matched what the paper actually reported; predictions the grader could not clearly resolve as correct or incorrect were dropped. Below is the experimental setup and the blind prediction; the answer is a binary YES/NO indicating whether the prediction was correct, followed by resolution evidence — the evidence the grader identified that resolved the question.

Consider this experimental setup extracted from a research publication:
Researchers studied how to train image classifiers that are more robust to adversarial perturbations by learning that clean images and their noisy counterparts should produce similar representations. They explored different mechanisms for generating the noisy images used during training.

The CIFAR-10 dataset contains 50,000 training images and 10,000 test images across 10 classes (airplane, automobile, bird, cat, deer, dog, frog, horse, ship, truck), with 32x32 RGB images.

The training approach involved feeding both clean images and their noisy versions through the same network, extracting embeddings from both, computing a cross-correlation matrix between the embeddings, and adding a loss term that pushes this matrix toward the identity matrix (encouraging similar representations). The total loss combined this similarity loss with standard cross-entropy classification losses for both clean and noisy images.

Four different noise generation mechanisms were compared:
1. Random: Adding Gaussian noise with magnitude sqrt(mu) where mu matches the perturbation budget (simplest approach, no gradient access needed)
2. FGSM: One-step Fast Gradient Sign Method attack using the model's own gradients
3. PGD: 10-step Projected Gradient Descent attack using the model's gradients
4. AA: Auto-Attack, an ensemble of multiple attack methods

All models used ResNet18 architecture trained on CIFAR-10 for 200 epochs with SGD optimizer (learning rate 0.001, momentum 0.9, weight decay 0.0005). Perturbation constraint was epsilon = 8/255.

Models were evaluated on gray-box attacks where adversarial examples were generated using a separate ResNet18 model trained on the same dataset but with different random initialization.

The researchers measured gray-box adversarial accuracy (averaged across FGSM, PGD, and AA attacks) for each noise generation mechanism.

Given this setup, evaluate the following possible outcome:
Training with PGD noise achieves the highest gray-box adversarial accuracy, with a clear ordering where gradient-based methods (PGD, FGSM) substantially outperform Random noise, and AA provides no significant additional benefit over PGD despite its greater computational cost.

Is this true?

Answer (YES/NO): NO